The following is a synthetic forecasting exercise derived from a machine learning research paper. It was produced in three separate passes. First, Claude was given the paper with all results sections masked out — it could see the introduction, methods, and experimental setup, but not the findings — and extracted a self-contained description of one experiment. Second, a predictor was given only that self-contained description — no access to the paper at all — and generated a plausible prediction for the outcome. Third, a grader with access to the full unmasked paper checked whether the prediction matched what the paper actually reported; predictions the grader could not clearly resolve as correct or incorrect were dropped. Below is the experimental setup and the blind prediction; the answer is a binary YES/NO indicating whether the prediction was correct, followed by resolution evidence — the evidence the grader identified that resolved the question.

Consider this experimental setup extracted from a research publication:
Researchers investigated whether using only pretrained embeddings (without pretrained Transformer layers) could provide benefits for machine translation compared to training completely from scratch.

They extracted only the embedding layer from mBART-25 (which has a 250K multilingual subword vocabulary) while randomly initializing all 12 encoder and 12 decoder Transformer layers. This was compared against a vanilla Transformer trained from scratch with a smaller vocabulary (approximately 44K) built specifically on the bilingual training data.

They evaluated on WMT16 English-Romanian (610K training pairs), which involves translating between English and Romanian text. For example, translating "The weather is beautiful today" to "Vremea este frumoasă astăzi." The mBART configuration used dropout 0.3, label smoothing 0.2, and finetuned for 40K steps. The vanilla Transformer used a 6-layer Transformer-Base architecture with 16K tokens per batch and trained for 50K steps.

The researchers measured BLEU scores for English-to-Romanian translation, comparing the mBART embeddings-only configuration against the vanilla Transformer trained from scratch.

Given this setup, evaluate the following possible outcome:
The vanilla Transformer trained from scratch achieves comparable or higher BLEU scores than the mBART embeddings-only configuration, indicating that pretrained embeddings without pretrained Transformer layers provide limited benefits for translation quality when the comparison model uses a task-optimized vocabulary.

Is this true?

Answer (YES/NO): YES